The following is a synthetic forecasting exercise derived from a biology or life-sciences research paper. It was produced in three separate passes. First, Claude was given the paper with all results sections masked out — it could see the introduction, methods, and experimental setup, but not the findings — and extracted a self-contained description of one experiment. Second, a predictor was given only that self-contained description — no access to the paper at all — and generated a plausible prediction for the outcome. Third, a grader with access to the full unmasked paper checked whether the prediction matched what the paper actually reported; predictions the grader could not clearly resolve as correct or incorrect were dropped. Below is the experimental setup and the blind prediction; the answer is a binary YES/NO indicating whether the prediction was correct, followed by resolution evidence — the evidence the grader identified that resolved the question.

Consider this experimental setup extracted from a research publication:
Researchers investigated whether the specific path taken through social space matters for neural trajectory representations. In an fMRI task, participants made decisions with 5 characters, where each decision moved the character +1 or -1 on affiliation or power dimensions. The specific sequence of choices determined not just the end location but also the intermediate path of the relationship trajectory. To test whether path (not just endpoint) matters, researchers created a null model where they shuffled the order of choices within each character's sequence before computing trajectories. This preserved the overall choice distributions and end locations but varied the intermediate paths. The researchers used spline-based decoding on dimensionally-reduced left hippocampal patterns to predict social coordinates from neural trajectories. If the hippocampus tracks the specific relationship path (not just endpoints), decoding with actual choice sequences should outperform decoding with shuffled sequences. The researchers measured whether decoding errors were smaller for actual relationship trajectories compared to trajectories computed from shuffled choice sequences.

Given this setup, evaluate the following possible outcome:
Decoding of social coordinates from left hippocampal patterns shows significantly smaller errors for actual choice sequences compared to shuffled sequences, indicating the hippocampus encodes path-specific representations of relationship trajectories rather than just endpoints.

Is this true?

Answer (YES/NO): YES